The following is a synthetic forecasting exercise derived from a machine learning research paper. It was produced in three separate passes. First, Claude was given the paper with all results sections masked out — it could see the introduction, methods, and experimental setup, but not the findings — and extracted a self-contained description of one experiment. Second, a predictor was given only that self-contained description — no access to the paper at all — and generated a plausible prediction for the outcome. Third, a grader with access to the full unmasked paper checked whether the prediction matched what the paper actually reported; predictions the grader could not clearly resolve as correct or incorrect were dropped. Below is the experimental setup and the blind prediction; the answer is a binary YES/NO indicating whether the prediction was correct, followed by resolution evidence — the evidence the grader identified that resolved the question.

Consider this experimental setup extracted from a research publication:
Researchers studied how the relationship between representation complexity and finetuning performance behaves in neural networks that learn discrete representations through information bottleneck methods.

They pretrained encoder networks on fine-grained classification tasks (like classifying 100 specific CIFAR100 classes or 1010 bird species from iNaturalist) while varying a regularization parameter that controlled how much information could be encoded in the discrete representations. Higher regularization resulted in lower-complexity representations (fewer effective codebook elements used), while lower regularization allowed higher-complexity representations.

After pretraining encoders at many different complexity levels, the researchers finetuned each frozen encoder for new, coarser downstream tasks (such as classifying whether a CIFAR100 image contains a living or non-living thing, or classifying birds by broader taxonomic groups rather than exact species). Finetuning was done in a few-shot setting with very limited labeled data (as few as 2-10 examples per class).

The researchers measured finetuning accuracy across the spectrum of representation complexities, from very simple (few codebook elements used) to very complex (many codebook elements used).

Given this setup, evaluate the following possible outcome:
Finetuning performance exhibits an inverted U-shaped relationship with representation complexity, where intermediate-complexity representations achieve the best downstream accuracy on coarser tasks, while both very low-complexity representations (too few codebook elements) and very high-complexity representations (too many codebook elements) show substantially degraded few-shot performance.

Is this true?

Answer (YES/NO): YES